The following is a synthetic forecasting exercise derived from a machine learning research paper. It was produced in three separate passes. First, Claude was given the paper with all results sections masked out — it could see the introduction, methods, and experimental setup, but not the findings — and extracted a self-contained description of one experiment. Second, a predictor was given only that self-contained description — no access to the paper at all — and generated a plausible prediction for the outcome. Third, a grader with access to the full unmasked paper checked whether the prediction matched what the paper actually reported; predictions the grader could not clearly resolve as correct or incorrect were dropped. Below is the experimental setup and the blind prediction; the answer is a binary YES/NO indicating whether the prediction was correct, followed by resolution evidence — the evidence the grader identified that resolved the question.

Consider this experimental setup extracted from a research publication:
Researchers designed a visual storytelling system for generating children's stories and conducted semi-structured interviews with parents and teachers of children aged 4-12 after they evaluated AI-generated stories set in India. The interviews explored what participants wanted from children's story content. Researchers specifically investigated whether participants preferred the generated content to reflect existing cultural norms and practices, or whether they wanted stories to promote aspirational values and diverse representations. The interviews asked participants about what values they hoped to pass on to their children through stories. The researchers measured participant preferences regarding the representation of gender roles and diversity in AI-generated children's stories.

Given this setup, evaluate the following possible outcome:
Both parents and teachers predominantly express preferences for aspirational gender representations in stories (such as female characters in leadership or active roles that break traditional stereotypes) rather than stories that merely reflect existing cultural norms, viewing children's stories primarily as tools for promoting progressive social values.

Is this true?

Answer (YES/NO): NO